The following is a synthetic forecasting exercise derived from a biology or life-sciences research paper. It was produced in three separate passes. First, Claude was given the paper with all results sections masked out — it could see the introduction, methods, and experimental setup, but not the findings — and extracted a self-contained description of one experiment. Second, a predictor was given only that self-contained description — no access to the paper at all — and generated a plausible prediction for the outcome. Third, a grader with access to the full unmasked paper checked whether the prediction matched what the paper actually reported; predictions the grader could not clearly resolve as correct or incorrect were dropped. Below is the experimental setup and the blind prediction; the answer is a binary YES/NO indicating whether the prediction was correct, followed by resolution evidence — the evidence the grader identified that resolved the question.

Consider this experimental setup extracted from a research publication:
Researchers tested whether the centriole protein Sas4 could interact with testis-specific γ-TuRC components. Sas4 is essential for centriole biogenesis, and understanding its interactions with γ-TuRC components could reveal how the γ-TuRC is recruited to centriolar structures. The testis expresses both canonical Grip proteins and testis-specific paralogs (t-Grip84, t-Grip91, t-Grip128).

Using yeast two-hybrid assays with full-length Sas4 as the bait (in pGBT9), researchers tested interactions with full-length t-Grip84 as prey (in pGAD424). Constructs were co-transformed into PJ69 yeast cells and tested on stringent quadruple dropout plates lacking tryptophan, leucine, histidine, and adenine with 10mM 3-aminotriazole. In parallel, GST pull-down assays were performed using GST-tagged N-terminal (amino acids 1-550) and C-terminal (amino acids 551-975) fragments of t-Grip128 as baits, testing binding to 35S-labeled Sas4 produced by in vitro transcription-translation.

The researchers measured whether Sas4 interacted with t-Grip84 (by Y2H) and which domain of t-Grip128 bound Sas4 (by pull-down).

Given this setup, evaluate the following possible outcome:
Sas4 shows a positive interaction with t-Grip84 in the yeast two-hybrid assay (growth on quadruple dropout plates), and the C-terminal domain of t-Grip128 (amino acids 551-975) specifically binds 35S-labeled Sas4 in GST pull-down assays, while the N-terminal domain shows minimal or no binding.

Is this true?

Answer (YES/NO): NO